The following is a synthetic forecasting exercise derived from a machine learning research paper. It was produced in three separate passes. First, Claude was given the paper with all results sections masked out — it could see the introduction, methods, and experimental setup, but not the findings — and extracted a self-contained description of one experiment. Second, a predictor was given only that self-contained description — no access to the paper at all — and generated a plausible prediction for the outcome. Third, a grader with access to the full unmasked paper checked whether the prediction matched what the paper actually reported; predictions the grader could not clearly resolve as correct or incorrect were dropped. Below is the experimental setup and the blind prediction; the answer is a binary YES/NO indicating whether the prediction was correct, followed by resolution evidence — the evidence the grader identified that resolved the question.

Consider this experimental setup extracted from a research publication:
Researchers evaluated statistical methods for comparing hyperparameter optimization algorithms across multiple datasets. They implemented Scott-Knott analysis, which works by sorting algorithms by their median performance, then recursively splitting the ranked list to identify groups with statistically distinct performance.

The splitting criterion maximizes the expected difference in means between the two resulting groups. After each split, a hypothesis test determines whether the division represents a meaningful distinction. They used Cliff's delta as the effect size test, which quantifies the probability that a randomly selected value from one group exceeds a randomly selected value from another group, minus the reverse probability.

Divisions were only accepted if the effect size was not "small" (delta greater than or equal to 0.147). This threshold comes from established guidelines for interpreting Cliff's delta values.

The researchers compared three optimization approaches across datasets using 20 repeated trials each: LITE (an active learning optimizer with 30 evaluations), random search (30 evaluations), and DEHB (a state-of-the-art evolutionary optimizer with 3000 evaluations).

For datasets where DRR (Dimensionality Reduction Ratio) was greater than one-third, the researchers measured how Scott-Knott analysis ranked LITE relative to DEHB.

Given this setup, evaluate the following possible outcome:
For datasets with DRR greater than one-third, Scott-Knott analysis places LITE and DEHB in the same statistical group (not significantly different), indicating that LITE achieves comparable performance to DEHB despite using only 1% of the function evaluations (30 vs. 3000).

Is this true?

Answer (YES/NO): YES